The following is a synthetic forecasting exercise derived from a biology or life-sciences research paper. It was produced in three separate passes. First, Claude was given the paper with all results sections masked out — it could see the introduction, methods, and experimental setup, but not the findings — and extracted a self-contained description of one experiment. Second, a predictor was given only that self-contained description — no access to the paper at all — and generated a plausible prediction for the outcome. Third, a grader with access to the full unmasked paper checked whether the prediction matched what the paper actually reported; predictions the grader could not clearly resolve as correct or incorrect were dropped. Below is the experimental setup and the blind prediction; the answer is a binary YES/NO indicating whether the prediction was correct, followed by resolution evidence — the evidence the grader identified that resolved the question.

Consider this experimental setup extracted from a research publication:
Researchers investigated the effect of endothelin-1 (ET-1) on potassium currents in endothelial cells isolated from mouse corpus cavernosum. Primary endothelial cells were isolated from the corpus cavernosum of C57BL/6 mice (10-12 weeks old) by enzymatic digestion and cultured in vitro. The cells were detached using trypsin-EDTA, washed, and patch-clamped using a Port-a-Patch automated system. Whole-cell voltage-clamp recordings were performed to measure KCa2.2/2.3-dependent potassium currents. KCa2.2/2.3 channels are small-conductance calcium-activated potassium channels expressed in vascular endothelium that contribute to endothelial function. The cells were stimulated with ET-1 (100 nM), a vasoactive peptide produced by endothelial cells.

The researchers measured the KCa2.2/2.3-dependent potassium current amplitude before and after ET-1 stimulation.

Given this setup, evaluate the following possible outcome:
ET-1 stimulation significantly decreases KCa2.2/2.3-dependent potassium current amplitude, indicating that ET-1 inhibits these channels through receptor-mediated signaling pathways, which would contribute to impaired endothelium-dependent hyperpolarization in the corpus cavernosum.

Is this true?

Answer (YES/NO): YES